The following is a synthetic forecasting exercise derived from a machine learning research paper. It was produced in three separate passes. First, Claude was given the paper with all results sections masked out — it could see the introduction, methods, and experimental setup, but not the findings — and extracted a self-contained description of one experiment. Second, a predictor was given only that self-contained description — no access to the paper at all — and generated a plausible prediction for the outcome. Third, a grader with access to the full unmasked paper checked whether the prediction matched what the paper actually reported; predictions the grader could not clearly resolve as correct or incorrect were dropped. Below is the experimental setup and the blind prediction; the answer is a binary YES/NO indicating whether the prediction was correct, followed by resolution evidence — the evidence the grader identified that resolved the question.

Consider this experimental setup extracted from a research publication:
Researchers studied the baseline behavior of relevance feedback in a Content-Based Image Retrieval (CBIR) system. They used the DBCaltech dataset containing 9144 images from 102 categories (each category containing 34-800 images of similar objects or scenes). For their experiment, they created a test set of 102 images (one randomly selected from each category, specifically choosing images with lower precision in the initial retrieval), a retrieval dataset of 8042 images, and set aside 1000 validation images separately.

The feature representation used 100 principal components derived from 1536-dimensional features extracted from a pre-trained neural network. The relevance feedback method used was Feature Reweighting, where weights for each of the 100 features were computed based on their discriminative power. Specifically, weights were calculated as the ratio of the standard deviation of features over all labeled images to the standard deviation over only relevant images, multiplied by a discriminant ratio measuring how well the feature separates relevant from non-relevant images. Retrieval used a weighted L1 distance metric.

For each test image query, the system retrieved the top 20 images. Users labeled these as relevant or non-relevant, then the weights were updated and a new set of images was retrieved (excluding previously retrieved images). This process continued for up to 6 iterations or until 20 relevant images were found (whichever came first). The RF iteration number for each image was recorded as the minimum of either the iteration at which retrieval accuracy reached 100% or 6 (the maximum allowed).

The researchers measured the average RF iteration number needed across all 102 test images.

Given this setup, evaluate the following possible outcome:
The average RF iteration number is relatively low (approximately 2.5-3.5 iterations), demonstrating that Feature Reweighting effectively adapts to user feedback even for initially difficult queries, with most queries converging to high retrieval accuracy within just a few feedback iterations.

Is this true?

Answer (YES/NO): NO